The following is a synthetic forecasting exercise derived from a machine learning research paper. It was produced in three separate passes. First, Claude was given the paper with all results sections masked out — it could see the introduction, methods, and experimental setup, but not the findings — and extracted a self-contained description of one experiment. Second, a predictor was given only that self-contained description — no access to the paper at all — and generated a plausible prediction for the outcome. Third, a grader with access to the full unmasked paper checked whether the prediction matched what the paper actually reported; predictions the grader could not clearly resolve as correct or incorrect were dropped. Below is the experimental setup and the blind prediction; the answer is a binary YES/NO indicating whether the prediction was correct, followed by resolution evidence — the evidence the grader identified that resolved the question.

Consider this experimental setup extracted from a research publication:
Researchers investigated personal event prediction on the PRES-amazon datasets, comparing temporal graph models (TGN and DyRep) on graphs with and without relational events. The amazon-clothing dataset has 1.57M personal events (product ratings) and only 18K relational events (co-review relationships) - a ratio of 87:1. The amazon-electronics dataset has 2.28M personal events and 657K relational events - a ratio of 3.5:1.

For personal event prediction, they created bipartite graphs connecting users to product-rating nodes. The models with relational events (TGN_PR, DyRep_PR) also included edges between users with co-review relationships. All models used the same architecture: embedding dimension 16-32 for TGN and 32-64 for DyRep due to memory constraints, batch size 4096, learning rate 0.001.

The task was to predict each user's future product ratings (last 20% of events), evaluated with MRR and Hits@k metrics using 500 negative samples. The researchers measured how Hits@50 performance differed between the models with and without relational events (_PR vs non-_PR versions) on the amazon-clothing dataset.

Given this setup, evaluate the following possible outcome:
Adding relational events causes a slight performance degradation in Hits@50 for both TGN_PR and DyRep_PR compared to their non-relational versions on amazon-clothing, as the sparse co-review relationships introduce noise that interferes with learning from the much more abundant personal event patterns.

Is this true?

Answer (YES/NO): YES